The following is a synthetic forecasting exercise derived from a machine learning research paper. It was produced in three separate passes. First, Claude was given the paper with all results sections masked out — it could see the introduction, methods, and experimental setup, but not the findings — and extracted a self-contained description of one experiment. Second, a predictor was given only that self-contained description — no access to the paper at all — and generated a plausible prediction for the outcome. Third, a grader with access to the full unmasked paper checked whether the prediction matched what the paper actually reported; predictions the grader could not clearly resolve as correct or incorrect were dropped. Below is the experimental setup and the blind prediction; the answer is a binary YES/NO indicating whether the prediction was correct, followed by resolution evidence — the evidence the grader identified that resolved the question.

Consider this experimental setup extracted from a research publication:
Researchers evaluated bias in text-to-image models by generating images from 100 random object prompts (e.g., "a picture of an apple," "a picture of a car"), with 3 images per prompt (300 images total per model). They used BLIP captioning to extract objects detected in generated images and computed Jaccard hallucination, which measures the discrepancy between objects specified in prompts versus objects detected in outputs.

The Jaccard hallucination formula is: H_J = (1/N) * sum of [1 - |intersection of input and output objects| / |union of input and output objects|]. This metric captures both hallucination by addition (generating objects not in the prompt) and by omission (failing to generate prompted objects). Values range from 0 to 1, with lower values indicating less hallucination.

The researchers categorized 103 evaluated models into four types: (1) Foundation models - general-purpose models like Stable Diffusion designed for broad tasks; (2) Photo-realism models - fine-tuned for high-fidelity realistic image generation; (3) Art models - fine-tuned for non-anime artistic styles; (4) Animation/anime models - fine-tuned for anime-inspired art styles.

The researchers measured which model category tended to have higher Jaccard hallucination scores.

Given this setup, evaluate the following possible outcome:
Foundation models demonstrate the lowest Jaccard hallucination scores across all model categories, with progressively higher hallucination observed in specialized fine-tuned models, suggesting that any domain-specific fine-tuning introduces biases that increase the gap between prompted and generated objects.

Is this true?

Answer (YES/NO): YES